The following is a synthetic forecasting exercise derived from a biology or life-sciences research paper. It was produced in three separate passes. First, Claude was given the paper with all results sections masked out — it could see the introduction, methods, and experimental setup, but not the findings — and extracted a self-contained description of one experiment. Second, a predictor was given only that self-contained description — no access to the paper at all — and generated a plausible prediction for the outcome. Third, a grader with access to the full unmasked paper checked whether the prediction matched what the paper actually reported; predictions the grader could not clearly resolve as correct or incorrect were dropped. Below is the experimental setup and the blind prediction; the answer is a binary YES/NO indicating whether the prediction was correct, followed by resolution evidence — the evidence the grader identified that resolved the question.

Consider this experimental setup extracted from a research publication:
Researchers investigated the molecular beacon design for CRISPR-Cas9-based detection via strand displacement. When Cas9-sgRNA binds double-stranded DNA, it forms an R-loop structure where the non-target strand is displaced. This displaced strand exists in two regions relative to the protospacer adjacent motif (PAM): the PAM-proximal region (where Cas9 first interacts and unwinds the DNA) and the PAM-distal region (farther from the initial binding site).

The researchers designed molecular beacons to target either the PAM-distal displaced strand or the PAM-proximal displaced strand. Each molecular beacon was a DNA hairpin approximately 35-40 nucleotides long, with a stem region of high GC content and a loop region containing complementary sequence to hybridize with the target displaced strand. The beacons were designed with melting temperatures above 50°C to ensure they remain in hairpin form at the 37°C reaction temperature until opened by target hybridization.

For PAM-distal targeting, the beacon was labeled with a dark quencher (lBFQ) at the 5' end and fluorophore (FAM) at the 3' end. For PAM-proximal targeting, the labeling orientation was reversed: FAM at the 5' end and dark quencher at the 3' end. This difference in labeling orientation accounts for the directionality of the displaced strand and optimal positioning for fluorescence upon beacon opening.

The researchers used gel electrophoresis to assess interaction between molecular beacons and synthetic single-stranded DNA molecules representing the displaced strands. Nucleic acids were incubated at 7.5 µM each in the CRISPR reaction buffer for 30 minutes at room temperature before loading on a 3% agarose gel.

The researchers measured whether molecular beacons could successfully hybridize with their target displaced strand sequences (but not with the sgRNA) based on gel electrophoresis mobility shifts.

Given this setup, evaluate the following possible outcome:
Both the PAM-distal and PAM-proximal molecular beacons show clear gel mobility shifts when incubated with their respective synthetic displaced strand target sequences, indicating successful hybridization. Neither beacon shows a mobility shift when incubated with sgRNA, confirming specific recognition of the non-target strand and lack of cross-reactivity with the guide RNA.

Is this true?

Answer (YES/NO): NO